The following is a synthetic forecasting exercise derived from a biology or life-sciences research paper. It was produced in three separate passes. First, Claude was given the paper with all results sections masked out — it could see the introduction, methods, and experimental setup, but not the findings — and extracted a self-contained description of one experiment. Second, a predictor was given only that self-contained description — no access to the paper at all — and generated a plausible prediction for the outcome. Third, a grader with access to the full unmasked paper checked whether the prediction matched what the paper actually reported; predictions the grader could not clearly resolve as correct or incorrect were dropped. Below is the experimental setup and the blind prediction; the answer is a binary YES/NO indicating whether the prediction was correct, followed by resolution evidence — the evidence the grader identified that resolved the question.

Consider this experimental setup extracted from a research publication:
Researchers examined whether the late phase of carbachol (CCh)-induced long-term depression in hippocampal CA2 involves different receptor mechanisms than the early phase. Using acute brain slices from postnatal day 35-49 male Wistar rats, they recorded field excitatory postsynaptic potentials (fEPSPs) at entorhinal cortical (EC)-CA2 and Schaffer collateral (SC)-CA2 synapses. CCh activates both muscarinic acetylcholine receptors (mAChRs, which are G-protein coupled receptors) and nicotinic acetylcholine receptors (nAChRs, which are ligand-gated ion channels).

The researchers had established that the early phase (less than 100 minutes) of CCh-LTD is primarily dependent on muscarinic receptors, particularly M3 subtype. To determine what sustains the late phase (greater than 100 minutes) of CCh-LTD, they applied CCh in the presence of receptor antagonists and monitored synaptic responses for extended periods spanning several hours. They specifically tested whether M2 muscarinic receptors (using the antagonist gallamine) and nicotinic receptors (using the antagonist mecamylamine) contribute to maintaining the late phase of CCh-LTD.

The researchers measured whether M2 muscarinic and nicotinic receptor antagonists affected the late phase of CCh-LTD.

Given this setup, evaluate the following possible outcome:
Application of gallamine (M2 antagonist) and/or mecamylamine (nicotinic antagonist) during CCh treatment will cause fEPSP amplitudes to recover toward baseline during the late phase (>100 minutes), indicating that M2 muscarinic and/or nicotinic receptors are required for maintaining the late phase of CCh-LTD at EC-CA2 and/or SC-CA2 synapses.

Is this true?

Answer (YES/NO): NO